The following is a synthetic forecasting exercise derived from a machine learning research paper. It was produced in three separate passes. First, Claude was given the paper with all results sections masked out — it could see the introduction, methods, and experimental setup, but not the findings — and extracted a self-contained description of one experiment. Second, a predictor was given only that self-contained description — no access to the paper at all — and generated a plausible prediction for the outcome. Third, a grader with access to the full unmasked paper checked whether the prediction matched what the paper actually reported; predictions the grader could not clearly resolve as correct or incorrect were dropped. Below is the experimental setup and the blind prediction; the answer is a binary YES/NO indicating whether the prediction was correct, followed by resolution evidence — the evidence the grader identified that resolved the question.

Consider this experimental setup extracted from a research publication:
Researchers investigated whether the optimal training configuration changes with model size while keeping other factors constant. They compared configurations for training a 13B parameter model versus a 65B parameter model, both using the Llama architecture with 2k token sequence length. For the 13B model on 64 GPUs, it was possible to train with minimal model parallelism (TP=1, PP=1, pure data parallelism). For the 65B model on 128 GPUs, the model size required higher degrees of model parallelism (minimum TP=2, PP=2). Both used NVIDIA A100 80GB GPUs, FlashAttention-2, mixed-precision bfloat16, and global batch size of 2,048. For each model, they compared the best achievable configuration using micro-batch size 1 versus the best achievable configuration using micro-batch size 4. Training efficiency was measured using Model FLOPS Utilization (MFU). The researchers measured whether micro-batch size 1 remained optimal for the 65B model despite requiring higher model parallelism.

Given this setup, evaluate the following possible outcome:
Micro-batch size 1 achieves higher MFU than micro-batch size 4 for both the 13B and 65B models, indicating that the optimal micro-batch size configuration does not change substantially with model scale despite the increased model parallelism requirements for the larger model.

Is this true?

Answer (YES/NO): YES